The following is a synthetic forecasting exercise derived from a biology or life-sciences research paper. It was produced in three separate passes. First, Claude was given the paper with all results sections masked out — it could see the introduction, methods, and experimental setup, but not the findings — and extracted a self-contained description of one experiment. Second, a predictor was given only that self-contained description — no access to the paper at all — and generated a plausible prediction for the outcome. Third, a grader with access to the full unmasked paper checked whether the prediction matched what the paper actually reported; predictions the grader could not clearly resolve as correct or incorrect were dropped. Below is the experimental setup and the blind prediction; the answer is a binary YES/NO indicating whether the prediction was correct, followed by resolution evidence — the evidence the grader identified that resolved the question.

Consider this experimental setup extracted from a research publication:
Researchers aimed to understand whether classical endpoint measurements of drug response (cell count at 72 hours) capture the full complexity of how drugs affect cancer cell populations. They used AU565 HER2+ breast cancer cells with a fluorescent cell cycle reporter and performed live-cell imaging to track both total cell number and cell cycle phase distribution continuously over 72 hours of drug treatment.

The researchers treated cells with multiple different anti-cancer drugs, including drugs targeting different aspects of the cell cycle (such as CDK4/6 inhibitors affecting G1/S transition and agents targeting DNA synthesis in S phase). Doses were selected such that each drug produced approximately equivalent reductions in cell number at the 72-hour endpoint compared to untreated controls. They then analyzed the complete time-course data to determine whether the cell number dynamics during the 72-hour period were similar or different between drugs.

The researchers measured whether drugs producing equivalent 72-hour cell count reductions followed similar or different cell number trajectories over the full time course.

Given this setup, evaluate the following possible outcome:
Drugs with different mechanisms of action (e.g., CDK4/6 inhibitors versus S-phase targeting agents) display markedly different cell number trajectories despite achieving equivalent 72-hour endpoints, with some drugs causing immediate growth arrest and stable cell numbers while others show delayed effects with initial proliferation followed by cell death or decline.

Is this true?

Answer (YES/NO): YES